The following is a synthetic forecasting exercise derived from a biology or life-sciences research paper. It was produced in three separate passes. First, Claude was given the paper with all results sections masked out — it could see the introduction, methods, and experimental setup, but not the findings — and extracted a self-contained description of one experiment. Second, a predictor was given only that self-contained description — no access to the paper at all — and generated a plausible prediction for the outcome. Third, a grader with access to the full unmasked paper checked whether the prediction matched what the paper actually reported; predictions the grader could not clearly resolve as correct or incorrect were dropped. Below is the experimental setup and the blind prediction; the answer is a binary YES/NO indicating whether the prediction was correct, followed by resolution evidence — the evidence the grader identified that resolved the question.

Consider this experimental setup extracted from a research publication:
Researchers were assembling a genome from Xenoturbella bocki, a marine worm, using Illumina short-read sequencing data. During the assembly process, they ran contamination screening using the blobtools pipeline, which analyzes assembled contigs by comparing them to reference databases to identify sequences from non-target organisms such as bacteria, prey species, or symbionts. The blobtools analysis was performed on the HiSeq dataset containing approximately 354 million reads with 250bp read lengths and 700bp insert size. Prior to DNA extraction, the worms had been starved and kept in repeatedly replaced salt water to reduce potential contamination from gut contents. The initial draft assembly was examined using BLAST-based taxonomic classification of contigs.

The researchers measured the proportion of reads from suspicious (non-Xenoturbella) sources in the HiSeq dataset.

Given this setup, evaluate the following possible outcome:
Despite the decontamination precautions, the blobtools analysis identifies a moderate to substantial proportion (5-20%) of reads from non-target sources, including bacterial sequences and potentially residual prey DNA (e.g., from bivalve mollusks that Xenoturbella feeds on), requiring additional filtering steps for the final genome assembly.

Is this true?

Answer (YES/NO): NO